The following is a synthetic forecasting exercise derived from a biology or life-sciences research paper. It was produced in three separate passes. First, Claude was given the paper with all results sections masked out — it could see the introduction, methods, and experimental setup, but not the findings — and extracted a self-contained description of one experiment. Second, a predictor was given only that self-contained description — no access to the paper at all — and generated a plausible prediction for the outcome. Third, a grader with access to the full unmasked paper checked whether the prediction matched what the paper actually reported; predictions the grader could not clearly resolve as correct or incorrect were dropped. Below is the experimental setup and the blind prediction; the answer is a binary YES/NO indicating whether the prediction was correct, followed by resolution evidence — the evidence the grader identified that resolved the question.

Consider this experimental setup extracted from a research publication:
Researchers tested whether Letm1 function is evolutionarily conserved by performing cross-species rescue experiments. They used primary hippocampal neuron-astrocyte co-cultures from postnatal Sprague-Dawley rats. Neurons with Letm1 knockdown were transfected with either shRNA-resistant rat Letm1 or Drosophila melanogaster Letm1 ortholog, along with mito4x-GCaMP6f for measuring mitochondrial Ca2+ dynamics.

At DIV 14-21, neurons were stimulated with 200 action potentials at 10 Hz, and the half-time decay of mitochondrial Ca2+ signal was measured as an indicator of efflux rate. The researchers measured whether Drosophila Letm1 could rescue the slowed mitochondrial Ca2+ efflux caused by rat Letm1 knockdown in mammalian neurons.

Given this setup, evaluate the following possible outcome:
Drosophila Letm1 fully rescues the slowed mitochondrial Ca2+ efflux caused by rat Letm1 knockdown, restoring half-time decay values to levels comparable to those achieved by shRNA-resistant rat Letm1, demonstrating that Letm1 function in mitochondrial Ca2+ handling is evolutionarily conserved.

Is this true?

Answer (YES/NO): YES